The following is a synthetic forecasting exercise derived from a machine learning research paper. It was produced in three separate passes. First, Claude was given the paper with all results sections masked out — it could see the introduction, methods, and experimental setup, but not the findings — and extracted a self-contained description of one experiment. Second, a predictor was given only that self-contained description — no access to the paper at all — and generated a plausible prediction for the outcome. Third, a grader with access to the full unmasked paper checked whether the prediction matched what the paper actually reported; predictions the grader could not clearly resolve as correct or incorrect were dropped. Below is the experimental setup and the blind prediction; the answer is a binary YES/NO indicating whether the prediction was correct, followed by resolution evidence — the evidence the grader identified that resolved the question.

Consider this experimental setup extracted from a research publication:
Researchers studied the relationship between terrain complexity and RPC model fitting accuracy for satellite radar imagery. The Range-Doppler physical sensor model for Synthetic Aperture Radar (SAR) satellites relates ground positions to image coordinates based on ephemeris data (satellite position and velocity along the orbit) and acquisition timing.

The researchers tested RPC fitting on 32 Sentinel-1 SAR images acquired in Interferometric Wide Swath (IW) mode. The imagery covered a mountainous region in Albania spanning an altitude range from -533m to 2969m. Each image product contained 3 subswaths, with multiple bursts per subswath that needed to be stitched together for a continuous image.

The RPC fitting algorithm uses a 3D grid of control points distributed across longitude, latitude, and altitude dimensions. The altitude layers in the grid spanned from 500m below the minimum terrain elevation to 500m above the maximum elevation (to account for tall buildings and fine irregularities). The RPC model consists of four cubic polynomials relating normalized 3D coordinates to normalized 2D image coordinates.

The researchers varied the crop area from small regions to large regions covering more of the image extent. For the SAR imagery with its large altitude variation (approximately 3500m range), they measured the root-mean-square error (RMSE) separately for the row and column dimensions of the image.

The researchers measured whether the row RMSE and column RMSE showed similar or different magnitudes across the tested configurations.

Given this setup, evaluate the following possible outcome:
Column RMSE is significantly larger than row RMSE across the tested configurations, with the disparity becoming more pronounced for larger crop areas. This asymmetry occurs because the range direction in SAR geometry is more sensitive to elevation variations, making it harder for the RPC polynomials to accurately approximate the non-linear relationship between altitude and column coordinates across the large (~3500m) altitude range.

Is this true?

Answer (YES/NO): NO